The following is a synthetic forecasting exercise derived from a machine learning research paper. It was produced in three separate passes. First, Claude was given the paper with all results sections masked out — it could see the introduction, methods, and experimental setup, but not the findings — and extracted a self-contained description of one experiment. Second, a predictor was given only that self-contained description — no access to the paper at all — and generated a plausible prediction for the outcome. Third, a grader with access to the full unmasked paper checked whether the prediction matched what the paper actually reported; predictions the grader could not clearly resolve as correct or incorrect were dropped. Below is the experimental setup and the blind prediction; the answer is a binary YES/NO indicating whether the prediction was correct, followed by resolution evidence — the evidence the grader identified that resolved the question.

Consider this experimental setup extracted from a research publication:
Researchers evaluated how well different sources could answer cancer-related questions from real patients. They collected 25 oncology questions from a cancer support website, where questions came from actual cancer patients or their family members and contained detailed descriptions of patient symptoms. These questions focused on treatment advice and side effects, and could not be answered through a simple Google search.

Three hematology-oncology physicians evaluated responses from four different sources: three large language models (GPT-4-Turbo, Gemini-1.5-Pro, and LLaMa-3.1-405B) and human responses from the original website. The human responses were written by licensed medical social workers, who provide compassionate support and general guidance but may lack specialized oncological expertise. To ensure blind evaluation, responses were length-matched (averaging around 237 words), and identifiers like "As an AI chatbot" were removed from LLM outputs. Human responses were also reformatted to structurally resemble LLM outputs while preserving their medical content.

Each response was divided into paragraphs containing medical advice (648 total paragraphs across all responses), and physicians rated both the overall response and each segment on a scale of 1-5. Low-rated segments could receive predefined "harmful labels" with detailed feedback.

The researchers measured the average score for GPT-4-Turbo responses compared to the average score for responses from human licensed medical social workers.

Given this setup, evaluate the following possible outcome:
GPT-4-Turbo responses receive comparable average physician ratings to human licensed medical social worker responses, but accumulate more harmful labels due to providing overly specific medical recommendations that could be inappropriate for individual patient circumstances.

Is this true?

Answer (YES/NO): NO